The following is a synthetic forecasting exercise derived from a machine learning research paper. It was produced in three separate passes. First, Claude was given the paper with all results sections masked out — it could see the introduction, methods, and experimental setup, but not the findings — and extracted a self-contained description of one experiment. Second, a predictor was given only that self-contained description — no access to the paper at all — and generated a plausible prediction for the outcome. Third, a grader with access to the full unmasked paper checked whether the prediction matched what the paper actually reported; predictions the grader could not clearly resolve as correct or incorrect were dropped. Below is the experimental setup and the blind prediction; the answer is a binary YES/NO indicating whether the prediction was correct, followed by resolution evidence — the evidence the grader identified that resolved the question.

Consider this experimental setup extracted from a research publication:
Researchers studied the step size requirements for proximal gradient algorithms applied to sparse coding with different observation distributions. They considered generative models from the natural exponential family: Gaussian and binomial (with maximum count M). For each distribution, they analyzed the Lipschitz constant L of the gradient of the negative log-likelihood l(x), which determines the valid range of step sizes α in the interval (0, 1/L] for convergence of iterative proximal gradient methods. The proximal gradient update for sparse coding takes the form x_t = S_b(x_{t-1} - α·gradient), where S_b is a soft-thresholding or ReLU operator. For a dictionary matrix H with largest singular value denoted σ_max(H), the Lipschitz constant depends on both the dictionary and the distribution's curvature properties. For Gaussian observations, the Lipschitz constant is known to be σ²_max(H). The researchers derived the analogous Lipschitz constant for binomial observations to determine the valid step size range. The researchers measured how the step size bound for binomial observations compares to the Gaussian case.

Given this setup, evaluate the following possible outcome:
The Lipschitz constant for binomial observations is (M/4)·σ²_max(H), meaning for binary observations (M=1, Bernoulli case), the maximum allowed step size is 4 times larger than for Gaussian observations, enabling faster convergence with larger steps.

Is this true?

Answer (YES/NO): NO